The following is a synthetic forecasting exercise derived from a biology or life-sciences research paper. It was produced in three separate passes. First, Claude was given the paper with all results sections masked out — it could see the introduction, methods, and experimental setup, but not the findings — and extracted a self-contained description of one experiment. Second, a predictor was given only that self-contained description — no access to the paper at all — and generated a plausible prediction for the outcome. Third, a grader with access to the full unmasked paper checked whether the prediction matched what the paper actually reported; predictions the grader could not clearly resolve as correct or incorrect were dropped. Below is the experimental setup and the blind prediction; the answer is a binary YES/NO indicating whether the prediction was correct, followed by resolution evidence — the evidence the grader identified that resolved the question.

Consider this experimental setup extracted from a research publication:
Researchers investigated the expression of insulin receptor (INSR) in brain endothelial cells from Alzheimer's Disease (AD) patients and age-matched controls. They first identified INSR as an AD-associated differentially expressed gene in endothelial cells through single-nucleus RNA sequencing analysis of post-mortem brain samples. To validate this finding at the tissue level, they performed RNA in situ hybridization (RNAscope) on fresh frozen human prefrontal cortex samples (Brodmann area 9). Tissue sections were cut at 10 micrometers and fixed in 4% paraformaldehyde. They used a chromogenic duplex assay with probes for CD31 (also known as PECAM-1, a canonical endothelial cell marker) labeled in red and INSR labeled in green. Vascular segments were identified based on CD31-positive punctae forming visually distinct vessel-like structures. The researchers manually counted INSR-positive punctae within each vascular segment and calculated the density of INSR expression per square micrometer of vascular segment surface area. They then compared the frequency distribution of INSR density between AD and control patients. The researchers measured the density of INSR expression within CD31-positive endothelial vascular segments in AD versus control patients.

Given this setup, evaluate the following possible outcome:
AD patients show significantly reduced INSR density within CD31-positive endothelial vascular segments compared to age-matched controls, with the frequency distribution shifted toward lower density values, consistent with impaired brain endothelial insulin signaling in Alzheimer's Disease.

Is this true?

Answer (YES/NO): NO